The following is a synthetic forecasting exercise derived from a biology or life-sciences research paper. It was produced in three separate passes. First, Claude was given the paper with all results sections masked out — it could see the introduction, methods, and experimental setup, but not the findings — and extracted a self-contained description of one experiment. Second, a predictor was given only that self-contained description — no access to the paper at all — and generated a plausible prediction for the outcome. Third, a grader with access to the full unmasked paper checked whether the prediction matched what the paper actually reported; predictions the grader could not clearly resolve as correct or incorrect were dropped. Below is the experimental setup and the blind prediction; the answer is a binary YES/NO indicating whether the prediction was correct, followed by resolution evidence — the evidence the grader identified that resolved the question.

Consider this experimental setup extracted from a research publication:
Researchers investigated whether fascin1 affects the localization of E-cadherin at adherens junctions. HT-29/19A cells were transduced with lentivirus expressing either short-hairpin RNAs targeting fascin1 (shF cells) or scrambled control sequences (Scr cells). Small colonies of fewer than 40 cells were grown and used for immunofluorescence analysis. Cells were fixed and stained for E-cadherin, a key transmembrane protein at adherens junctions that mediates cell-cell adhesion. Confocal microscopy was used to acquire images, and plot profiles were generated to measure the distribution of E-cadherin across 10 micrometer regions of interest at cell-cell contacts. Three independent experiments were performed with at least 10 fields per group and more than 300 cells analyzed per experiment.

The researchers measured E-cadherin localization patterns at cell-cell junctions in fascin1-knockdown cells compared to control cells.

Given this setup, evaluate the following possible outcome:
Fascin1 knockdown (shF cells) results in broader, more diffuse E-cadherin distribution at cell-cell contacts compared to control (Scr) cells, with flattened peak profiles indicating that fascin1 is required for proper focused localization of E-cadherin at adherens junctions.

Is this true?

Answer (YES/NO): NO